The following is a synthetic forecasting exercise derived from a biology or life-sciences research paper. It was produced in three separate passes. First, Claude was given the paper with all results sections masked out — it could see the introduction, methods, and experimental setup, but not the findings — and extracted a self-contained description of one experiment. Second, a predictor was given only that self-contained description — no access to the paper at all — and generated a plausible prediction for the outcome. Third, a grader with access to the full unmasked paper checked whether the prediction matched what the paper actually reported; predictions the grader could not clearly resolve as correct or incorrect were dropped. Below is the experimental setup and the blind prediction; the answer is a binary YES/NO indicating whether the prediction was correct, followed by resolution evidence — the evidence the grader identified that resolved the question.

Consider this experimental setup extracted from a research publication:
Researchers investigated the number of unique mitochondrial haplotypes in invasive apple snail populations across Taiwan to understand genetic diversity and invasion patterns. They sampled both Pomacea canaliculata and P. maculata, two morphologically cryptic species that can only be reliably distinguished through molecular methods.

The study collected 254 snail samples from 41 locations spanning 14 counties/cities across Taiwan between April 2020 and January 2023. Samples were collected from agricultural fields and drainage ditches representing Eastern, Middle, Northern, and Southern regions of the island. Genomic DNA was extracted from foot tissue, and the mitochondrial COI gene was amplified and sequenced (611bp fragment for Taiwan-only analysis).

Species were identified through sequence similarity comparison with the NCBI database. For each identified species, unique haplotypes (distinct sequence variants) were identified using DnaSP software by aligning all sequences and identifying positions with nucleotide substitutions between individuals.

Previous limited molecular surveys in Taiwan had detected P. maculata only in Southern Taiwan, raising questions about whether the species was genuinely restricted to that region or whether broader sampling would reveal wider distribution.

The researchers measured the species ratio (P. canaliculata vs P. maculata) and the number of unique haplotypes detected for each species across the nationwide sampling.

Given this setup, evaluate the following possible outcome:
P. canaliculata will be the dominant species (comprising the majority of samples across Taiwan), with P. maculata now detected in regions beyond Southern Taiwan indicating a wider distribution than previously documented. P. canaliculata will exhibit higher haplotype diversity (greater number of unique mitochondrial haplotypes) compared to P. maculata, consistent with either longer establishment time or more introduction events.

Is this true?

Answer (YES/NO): YES